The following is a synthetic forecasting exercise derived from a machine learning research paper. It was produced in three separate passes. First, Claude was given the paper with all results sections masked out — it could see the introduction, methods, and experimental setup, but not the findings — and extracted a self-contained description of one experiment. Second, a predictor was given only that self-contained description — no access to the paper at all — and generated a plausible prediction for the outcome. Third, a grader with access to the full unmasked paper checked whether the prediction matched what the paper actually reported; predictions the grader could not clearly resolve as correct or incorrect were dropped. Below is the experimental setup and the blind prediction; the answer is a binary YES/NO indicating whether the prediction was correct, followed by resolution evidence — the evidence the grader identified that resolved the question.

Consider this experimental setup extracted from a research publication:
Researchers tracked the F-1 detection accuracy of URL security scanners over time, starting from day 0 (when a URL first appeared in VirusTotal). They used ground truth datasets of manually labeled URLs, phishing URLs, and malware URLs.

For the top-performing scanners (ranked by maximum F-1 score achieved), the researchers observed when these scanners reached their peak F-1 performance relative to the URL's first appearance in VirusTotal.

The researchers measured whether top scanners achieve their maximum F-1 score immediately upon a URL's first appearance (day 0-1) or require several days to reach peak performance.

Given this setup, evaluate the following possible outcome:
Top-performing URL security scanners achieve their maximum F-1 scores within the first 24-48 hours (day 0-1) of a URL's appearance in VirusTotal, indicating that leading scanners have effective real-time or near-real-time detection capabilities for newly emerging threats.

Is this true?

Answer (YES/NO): NO